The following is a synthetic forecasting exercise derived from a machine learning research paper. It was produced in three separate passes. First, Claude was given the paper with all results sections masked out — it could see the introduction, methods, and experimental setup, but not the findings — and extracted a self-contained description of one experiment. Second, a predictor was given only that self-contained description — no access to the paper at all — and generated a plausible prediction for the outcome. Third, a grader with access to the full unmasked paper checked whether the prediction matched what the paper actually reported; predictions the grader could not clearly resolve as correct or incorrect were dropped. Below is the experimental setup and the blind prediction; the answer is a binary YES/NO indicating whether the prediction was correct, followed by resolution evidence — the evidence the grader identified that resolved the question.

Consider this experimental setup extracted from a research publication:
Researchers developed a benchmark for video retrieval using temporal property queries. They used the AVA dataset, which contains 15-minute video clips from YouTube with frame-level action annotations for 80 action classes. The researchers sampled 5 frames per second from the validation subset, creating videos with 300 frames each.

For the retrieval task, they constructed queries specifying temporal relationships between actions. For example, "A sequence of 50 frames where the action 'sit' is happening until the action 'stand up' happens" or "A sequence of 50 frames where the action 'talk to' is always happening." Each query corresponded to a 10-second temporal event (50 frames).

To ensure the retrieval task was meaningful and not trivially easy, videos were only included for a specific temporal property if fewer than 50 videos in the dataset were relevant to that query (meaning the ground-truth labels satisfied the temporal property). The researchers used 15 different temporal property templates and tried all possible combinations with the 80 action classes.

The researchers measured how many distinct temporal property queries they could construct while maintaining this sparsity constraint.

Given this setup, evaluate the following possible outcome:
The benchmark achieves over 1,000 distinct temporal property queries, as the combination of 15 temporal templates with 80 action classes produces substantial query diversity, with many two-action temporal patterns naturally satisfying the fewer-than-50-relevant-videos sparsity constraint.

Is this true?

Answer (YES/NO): NO